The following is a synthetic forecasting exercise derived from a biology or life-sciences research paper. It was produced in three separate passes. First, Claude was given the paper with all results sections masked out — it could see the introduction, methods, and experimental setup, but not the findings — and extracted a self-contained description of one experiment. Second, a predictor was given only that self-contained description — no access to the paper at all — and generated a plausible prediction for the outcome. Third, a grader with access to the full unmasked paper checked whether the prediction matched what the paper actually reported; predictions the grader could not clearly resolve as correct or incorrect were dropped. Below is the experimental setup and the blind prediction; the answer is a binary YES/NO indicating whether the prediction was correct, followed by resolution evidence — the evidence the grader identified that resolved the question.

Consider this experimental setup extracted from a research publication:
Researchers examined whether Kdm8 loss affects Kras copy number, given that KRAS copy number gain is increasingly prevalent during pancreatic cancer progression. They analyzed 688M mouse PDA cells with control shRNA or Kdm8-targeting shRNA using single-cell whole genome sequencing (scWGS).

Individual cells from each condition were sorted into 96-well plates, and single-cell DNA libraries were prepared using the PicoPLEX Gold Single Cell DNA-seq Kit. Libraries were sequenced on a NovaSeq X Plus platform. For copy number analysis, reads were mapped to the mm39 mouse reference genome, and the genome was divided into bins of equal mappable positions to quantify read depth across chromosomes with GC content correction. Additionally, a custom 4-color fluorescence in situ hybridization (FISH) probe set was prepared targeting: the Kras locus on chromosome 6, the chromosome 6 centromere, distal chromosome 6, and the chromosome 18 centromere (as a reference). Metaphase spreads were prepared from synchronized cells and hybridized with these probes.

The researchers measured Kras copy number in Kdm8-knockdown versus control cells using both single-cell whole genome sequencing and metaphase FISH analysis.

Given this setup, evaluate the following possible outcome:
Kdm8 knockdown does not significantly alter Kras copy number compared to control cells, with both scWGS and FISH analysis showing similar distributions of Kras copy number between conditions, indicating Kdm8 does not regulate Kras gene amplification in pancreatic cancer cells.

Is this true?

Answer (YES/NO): NO